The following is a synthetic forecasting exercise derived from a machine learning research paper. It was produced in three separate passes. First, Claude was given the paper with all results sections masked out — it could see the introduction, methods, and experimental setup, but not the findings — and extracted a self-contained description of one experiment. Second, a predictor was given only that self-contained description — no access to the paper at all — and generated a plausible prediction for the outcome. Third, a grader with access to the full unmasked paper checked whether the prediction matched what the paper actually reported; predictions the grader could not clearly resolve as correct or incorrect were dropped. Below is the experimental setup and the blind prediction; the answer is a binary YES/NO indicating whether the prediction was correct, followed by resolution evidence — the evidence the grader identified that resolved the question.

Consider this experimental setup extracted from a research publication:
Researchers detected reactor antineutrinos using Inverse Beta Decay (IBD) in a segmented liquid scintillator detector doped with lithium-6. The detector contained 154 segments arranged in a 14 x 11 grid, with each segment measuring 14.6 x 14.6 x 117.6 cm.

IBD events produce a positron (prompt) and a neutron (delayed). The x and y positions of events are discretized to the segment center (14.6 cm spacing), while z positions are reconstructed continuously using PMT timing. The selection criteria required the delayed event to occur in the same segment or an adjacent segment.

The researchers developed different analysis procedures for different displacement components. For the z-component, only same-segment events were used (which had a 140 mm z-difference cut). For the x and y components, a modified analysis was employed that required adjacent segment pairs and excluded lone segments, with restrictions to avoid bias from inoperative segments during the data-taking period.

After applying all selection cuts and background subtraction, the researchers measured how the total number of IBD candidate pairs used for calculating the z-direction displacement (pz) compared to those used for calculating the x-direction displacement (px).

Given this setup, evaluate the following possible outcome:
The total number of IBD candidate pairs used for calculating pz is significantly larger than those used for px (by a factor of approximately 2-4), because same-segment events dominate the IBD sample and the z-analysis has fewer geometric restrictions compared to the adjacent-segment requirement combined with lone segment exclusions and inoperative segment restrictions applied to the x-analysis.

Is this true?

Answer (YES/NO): NO